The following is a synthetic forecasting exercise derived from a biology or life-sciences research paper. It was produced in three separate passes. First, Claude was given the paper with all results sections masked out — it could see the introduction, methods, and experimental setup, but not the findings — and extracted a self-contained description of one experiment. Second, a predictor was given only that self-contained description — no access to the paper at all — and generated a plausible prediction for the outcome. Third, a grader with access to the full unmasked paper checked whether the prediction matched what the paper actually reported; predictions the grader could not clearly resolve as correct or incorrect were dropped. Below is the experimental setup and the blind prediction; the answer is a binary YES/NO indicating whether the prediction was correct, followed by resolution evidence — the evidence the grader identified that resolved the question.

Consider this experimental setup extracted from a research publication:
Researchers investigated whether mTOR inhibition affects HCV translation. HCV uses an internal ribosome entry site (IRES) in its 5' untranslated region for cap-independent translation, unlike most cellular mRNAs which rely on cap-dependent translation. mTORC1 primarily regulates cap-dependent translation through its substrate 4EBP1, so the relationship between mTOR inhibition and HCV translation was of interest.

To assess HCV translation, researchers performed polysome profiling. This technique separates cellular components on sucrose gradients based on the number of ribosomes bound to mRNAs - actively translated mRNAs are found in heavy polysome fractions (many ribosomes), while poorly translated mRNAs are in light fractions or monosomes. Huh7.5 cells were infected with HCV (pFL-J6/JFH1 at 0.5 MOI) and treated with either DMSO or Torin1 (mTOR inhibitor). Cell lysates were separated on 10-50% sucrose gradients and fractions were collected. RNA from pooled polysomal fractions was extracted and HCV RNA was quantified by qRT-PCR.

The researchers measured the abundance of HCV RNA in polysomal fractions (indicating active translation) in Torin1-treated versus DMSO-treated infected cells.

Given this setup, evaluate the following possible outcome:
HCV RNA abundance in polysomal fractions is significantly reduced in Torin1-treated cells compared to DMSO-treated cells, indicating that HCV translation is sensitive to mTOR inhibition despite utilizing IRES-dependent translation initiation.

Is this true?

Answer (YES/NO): NO